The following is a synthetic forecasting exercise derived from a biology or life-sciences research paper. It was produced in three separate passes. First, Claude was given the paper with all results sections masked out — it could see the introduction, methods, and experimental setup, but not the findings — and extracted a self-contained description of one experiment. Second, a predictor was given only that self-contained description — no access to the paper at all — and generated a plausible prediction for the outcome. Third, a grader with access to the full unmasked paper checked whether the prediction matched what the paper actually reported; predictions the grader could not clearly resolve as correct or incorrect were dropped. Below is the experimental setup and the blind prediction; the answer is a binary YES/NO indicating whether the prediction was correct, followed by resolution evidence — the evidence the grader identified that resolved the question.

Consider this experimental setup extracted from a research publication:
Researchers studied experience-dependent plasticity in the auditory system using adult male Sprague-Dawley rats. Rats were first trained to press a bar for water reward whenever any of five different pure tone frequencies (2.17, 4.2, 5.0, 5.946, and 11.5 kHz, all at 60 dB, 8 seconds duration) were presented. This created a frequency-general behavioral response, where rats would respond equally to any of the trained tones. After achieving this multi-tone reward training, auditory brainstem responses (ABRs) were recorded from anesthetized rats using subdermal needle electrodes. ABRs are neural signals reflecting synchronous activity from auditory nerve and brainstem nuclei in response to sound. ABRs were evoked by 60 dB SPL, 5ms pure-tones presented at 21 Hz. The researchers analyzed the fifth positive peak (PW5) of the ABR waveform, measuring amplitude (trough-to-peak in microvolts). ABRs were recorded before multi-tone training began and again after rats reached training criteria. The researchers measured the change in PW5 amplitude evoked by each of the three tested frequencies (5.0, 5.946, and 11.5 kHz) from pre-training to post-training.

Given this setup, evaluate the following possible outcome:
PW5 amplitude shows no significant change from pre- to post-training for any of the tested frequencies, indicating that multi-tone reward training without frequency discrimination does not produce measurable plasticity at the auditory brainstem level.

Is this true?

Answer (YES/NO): NO